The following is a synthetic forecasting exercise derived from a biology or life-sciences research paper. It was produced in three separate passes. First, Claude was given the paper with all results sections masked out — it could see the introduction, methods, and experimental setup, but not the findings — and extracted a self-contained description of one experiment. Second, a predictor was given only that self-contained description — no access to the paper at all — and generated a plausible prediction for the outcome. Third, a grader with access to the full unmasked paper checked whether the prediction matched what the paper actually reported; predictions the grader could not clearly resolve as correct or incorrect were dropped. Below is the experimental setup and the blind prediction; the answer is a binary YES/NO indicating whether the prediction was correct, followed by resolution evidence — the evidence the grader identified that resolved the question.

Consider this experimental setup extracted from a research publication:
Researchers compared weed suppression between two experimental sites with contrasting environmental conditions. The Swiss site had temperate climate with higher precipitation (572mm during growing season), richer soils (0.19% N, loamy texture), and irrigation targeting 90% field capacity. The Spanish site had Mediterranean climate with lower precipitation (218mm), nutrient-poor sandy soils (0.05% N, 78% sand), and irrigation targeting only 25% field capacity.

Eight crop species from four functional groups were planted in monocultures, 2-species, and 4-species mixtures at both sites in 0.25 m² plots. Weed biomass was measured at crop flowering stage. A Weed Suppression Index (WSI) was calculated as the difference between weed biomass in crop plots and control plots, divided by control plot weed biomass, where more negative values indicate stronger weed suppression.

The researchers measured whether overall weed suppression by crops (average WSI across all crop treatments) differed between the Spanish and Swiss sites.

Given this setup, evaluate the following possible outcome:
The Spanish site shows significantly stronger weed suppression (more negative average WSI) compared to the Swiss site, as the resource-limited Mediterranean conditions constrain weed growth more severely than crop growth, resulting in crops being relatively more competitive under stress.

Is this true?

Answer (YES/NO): NO